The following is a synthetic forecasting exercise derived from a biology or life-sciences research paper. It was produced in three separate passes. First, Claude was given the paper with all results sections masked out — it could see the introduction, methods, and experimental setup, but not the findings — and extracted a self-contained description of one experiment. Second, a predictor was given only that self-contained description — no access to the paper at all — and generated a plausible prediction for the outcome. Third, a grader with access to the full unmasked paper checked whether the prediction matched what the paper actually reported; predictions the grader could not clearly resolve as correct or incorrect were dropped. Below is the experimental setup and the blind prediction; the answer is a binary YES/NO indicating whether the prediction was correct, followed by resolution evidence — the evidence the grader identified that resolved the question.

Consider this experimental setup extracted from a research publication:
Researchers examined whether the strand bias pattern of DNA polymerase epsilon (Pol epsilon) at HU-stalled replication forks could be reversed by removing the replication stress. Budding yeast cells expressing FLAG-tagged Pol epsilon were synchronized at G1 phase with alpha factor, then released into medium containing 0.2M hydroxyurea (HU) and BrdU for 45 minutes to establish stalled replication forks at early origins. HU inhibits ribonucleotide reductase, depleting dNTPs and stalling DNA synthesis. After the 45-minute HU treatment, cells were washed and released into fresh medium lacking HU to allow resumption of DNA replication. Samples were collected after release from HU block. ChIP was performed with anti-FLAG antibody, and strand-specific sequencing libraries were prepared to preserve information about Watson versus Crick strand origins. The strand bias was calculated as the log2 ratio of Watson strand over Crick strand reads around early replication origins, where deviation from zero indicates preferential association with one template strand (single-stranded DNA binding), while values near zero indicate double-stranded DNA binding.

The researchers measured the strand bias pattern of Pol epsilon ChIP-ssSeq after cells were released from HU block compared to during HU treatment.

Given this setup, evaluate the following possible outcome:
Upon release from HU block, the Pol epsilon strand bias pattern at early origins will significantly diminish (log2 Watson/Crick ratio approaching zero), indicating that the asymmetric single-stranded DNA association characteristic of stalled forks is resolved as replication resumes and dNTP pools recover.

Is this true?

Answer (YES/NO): NO